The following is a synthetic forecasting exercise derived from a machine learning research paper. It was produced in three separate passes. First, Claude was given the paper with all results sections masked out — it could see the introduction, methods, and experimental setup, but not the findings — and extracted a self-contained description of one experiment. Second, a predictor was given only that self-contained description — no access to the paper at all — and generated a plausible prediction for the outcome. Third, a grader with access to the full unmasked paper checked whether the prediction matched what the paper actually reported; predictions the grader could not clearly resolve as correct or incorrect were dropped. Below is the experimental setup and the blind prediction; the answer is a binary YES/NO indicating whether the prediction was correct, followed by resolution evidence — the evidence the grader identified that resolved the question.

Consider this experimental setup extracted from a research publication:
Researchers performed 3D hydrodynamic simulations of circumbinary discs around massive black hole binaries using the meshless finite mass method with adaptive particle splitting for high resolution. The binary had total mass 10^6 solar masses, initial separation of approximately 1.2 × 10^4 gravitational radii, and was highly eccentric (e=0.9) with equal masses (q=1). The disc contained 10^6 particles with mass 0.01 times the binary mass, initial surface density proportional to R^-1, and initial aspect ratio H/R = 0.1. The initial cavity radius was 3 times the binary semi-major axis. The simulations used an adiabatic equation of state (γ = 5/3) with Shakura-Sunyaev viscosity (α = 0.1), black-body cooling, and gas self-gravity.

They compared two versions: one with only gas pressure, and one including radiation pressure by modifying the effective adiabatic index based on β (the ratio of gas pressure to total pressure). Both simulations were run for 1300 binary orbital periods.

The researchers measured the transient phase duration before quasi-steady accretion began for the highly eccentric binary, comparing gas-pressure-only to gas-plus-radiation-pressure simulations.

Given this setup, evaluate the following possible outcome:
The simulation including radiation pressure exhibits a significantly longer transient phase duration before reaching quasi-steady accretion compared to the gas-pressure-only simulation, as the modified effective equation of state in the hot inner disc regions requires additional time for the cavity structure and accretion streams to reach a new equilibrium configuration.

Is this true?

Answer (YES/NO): NO